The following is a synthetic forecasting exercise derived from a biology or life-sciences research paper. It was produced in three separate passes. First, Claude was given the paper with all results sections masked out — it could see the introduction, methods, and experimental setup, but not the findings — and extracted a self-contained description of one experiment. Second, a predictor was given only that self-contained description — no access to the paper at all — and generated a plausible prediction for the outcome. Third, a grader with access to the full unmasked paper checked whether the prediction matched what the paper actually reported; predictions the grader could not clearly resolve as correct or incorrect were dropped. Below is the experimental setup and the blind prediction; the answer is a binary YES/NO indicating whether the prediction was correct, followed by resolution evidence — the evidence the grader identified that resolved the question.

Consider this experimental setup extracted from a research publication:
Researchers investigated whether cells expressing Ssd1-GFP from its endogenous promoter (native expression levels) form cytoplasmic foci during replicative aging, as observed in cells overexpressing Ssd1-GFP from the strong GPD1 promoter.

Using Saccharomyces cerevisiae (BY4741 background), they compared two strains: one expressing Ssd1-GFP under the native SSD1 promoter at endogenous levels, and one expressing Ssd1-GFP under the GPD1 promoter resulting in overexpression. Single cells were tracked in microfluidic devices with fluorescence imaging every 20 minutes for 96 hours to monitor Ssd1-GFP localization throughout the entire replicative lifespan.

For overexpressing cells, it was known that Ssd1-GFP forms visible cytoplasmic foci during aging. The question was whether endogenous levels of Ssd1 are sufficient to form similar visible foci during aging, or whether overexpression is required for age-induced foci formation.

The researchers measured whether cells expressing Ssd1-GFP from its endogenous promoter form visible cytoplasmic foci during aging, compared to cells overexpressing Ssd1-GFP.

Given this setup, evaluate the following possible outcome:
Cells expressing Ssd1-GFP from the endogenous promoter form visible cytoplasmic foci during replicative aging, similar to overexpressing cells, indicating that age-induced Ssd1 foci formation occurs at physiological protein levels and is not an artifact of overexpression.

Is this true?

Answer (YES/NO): NO